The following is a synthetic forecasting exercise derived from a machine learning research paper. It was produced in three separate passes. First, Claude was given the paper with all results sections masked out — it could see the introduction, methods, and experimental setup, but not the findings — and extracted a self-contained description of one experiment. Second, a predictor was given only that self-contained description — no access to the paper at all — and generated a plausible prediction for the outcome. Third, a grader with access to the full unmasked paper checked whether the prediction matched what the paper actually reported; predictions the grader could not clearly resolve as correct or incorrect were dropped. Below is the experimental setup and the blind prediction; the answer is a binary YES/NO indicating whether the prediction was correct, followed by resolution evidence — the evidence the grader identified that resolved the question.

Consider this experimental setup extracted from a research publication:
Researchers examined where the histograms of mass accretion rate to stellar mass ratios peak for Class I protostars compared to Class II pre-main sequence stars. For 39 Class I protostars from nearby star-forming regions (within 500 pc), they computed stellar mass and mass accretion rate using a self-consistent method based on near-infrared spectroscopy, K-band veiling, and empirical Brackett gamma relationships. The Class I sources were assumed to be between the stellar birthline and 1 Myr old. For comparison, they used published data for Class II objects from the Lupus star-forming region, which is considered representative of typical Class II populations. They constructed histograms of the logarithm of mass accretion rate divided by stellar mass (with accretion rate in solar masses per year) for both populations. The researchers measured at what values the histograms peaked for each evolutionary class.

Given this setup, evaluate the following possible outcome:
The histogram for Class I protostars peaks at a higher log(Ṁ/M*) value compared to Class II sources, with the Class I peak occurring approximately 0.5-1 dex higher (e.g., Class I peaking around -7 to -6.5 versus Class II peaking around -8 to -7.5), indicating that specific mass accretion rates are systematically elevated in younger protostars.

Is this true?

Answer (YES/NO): NO